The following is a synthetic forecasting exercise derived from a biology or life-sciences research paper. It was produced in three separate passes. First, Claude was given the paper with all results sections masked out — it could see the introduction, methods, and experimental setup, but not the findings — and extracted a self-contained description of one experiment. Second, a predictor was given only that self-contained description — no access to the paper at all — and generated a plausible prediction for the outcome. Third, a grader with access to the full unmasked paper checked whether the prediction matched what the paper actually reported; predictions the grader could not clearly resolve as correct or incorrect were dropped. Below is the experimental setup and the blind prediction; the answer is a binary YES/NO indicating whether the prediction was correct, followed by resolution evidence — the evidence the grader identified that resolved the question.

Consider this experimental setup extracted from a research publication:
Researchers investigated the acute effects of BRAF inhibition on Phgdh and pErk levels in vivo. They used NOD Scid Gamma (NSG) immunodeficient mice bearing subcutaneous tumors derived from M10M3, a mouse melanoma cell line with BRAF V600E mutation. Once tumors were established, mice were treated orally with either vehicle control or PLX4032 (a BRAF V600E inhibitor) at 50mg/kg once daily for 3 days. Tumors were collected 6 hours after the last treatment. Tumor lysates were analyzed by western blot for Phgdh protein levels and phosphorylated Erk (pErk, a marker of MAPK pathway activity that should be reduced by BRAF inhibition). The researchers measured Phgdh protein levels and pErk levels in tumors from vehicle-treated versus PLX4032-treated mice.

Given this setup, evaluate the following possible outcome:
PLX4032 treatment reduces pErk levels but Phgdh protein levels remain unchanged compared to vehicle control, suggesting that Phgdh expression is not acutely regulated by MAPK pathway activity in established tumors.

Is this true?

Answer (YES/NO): NO